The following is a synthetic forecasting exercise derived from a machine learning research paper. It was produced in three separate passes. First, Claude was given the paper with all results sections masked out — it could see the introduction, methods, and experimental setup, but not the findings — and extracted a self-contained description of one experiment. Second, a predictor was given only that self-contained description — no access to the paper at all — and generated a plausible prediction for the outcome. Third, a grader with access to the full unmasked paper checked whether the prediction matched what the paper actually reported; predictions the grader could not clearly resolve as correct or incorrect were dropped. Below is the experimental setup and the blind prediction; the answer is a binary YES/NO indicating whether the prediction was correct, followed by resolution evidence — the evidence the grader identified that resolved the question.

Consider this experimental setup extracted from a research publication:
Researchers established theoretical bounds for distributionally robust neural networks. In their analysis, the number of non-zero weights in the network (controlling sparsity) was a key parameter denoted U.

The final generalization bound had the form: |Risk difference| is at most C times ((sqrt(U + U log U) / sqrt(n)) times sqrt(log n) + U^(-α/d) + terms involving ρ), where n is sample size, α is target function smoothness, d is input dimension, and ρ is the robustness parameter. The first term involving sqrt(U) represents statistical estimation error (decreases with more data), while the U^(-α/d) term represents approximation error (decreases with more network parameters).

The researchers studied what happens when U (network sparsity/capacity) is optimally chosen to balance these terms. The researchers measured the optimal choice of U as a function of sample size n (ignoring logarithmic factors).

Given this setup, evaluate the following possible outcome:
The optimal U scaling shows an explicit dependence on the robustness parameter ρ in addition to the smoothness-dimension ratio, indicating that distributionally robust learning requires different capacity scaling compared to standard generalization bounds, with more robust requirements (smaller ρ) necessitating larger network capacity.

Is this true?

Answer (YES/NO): NO